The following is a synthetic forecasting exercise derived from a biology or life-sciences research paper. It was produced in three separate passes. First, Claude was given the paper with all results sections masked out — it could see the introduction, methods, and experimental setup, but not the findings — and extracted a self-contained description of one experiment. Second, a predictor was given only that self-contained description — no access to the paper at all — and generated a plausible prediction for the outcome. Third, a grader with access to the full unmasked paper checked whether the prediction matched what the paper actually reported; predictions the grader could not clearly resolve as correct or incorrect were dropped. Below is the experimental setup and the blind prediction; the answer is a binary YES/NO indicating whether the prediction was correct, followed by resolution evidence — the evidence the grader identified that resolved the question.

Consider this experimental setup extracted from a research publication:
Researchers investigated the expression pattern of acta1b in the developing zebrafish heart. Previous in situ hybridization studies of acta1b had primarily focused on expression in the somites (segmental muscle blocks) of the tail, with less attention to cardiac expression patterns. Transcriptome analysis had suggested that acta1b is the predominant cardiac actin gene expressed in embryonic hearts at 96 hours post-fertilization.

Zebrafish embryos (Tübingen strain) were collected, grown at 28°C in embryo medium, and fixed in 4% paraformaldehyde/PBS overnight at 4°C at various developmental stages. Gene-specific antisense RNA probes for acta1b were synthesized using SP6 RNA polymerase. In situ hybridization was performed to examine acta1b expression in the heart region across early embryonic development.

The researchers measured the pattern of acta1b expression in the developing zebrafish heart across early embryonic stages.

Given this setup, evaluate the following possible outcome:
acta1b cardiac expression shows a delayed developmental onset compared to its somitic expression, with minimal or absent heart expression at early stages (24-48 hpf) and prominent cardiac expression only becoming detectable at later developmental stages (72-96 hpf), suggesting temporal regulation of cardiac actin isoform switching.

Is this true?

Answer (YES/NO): NO